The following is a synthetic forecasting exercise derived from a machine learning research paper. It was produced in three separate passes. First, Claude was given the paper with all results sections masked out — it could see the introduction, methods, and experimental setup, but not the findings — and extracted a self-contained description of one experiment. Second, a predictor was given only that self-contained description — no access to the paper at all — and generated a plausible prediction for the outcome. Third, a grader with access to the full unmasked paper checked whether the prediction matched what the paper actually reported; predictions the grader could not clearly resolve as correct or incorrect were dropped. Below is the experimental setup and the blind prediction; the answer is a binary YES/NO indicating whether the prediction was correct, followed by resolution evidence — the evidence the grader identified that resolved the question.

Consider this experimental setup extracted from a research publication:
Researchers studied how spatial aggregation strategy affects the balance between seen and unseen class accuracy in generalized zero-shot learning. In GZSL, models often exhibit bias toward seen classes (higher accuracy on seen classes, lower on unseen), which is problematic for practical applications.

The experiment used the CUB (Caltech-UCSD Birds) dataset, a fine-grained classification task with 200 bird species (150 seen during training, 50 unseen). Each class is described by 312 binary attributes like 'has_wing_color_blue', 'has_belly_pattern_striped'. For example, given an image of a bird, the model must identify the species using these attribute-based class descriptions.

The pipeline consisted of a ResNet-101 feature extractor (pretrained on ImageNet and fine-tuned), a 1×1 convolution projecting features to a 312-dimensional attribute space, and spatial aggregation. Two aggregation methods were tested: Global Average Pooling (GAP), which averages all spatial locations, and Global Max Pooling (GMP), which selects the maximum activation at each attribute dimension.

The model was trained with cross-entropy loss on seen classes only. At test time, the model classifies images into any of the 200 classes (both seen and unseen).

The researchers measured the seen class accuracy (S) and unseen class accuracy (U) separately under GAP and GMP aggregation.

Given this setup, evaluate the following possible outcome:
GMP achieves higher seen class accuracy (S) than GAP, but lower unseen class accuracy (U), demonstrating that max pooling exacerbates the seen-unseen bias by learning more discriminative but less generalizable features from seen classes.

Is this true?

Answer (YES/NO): NO